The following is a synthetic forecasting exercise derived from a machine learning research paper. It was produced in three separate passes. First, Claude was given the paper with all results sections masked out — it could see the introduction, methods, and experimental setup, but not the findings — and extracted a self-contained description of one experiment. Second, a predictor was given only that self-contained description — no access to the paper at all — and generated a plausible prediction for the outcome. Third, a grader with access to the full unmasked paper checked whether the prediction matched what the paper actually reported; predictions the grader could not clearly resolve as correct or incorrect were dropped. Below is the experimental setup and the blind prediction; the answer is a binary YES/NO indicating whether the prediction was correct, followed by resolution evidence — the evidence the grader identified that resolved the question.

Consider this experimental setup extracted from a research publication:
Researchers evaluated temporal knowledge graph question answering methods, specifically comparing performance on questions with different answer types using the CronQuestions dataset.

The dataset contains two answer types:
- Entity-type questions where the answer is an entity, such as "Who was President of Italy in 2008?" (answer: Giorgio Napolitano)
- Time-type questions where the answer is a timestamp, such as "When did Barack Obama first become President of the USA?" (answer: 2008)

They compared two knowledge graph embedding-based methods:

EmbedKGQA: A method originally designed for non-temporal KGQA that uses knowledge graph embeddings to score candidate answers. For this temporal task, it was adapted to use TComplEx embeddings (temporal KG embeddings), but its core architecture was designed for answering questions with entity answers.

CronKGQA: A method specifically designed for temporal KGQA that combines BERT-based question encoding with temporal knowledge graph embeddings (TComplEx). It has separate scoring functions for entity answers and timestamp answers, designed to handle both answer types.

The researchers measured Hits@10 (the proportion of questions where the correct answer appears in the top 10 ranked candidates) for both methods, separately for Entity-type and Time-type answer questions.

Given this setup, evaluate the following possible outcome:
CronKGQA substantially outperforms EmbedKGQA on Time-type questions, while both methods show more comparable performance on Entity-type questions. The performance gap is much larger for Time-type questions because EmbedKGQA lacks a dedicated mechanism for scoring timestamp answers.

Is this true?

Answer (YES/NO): YES